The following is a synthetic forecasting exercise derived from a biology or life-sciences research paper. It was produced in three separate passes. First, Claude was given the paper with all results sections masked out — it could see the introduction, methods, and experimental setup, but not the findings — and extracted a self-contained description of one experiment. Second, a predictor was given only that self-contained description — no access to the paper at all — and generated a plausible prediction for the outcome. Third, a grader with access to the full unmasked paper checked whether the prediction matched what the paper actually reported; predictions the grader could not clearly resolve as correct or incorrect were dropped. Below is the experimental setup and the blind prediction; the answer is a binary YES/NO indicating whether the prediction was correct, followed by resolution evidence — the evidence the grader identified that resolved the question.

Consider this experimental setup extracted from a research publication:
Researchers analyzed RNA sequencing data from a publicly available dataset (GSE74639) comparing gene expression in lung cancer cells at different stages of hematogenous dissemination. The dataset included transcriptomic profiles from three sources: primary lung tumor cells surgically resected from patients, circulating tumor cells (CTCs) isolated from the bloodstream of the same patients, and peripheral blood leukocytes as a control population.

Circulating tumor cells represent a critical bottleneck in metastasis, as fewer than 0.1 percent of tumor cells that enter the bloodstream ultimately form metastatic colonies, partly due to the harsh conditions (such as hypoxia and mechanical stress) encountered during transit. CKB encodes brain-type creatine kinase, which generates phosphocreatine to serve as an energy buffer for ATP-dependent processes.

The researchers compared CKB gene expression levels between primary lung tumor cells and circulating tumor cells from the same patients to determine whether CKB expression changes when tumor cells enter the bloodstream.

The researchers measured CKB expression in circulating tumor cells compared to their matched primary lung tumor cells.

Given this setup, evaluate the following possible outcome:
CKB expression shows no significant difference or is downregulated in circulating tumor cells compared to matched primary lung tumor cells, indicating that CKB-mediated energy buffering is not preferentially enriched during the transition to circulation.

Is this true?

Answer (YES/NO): YES